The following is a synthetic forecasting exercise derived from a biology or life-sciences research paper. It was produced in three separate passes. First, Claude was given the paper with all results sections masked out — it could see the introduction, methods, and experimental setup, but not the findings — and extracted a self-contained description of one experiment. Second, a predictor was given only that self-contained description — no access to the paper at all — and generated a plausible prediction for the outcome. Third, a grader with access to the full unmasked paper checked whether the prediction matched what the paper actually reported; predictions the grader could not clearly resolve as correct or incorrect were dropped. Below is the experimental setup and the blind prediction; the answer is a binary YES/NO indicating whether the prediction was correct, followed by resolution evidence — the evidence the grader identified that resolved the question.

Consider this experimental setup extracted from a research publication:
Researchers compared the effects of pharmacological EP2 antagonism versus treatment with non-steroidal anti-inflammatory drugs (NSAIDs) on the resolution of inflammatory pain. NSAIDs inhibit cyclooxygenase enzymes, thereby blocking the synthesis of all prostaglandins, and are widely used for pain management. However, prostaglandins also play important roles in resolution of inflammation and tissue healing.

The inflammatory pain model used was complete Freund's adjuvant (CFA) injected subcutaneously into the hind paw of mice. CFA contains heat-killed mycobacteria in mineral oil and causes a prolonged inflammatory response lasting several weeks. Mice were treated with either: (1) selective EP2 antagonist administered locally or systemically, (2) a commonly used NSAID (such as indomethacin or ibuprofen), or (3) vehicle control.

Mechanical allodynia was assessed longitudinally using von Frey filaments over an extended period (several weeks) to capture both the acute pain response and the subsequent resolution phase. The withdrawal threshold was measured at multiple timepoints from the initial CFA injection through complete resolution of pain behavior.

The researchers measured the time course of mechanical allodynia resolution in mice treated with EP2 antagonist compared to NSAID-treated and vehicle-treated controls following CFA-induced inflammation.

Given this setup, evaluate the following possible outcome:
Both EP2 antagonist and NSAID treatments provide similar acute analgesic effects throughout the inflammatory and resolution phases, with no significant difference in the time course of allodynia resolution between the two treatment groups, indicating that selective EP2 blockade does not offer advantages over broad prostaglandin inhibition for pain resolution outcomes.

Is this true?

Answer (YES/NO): NO